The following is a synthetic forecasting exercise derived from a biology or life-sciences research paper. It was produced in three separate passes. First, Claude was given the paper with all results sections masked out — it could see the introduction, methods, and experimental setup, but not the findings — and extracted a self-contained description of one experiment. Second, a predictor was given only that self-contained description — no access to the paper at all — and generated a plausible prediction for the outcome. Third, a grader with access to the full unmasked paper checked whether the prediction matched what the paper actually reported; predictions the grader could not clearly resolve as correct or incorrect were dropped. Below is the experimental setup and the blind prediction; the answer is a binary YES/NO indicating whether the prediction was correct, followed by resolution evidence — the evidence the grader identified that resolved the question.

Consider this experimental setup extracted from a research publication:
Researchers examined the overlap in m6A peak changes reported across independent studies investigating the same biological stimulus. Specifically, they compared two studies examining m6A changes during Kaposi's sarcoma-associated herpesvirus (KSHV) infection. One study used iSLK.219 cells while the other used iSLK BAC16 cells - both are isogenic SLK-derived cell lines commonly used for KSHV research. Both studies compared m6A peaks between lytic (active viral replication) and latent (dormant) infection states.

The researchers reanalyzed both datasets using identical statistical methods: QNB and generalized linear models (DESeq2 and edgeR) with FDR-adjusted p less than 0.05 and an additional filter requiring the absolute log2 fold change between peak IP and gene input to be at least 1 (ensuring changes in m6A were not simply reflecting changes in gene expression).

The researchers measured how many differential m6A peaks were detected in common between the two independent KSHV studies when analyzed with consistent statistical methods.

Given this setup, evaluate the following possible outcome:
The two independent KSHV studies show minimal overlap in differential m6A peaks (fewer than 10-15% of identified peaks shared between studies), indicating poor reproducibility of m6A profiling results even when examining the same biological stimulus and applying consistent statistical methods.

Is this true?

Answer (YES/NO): YES